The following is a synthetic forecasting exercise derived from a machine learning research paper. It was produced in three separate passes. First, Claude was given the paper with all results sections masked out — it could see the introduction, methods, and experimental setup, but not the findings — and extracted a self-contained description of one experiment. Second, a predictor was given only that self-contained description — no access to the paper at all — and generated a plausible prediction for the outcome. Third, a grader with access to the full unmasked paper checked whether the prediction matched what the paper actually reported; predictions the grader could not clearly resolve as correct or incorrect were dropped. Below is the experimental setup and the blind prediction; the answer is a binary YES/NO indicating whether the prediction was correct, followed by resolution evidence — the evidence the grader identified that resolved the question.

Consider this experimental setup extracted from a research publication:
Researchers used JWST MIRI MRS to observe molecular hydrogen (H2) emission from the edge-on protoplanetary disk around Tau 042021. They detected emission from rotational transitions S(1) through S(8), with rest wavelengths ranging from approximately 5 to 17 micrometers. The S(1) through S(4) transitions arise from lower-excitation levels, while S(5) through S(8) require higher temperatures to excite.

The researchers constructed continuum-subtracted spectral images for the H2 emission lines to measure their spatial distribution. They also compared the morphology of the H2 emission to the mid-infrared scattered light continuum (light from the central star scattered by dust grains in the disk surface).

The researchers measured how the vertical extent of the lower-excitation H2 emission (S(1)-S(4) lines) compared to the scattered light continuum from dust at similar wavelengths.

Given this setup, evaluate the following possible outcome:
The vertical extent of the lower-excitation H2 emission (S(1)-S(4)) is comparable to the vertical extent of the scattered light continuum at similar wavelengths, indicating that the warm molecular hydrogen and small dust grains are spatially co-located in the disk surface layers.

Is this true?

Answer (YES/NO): NO